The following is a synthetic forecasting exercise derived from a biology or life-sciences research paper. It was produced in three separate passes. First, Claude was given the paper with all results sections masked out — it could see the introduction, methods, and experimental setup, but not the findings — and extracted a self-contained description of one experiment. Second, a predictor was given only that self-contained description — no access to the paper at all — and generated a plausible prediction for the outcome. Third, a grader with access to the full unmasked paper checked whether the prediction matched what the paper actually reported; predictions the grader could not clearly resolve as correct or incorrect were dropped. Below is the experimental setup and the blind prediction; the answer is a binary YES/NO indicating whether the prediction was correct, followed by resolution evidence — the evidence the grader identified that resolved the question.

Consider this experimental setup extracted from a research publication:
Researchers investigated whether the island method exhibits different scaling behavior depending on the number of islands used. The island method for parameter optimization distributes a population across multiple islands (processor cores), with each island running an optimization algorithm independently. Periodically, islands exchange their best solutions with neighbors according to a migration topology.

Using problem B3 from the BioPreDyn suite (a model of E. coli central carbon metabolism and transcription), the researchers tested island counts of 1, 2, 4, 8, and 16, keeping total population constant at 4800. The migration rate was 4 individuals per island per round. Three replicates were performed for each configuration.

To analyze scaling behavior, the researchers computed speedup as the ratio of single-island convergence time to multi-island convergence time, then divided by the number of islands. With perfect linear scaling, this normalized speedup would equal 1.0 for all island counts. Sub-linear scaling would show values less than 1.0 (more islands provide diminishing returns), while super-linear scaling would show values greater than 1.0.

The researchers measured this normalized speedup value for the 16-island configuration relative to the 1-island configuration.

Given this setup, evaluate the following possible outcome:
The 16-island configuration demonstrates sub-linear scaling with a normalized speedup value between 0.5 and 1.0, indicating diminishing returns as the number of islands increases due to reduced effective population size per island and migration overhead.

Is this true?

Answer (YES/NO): NO